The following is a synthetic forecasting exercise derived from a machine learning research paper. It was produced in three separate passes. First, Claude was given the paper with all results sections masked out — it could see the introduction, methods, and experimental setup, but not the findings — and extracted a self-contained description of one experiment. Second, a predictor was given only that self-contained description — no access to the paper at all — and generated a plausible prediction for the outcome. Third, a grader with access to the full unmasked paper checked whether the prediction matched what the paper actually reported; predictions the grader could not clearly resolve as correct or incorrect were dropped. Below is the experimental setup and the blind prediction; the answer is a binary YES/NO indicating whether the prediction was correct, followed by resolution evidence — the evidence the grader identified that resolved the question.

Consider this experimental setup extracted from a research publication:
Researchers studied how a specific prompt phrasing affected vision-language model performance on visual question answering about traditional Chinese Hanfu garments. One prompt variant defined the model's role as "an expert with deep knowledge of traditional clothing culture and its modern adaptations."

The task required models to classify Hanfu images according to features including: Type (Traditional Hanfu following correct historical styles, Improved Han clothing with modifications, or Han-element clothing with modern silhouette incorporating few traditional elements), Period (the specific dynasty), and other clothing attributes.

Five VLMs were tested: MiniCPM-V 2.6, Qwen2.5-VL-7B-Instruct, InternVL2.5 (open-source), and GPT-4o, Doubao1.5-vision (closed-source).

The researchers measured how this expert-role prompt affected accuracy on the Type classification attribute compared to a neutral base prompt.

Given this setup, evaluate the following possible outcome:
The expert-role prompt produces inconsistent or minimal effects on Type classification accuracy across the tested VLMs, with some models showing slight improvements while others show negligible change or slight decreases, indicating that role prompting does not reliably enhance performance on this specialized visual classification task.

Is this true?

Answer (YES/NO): NO